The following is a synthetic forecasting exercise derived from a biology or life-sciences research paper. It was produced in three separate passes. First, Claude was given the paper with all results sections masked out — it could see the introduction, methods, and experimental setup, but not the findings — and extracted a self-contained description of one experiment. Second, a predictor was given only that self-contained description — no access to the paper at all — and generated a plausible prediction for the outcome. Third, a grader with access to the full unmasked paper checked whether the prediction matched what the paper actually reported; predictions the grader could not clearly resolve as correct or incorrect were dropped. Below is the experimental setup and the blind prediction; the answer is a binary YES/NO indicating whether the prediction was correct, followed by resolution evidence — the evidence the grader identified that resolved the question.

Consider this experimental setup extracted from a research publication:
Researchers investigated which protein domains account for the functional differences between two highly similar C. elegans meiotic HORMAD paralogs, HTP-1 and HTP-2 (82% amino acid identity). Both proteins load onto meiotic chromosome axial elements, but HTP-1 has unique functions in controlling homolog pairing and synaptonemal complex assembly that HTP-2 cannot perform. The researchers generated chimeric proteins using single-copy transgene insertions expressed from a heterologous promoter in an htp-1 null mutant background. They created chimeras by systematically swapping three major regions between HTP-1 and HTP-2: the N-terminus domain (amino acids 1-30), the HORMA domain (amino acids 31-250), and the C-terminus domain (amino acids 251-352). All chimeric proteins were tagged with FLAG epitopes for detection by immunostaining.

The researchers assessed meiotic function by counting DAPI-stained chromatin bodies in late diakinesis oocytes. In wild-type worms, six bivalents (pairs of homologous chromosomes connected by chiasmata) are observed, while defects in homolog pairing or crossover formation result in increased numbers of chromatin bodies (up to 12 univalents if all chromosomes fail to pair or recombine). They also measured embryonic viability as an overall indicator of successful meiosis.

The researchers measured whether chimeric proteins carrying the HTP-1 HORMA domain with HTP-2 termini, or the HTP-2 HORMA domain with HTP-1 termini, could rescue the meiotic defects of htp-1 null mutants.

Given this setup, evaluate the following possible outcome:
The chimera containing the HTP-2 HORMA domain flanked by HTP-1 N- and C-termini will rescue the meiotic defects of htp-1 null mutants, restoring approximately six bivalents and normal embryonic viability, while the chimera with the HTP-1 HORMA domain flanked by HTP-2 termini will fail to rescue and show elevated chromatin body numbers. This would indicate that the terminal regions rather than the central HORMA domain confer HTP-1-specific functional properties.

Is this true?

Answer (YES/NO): NO